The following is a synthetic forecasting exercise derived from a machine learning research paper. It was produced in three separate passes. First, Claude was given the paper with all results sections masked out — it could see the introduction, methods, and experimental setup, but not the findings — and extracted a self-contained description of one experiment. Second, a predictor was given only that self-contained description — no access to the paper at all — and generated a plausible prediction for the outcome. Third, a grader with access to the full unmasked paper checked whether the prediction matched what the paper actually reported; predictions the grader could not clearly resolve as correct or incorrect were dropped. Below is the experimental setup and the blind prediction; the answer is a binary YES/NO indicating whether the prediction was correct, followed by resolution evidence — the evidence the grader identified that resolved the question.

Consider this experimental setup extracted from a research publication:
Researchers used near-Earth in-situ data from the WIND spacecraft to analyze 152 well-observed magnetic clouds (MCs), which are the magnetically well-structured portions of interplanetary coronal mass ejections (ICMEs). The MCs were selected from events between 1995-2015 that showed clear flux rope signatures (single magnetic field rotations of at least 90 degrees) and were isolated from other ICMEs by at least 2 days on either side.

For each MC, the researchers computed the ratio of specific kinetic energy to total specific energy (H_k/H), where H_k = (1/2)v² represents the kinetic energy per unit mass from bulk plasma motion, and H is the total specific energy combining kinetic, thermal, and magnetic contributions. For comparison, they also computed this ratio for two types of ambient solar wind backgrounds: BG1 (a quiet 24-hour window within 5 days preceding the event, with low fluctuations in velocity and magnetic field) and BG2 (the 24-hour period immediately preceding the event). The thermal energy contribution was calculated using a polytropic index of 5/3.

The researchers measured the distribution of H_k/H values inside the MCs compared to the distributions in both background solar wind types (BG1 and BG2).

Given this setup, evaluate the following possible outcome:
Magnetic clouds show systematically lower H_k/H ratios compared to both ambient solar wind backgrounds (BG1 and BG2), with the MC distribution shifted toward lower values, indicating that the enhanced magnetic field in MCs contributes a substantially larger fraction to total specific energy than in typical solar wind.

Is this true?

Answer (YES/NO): YES